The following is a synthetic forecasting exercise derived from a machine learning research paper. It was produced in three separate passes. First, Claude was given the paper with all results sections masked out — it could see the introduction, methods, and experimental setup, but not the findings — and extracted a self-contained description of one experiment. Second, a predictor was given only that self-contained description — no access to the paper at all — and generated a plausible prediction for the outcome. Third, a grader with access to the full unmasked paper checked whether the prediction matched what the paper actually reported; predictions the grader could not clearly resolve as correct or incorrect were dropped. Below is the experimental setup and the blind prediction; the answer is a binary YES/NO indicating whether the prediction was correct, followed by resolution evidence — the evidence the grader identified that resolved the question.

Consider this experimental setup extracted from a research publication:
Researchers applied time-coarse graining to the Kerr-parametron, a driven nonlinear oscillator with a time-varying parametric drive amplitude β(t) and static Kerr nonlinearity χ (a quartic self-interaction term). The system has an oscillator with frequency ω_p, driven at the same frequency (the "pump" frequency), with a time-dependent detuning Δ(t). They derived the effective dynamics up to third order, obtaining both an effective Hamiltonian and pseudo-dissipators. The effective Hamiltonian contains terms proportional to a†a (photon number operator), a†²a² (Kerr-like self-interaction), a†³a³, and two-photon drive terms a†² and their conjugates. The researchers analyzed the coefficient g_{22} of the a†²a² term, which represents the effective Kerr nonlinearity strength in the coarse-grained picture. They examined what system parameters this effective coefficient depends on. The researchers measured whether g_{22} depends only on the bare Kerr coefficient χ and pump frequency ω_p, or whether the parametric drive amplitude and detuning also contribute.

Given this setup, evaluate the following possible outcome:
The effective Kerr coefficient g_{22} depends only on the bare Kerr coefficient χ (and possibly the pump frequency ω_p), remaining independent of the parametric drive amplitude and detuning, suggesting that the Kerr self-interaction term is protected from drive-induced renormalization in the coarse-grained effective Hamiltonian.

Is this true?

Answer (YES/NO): NO